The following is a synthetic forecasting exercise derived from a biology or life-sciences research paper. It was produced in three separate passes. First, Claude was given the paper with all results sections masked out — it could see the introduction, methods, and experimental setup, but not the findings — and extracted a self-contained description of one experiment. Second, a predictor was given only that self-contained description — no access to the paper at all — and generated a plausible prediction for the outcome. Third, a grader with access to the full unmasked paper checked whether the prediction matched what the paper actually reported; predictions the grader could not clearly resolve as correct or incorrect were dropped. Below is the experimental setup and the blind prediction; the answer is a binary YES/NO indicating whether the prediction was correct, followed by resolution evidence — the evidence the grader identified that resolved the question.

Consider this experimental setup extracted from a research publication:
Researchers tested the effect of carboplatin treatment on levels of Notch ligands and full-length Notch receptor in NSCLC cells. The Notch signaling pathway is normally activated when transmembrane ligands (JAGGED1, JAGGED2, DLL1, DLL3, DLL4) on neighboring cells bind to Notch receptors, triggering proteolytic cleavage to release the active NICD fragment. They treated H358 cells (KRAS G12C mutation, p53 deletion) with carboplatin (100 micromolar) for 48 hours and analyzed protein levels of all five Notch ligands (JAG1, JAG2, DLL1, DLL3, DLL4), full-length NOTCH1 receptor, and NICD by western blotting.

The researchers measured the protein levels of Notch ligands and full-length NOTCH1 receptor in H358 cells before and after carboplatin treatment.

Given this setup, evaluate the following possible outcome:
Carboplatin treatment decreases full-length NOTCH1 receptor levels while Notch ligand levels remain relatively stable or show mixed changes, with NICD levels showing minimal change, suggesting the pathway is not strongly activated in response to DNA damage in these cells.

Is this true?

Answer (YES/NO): NO